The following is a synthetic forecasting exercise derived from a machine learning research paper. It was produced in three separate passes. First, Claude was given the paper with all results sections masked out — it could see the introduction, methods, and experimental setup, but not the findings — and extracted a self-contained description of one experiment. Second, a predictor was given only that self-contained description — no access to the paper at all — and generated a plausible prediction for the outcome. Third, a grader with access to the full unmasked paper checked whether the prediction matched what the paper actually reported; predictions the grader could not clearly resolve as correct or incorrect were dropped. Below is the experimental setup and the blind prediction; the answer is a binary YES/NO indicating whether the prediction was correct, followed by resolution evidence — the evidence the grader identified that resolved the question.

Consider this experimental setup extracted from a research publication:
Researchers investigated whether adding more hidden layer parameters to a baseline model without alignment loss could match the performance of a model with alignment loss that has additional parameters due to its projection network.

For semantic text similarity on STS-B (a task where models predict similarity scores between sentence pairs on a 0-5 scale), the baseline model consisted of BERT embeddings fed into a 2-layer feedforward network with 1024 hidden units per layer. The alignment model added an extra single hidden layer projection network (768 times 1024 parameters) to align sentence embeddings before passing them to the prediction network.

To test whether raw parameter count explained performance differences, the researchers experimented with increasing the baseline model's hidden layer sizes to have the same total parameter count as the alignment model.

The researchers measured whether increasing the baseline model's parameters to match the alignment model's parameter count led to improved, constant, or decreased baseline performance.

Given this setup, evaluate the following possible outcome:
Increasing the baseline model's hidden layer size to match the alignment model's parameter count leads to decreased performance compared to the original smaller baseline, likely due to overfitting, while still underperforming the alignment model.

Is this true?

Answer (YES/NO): NO